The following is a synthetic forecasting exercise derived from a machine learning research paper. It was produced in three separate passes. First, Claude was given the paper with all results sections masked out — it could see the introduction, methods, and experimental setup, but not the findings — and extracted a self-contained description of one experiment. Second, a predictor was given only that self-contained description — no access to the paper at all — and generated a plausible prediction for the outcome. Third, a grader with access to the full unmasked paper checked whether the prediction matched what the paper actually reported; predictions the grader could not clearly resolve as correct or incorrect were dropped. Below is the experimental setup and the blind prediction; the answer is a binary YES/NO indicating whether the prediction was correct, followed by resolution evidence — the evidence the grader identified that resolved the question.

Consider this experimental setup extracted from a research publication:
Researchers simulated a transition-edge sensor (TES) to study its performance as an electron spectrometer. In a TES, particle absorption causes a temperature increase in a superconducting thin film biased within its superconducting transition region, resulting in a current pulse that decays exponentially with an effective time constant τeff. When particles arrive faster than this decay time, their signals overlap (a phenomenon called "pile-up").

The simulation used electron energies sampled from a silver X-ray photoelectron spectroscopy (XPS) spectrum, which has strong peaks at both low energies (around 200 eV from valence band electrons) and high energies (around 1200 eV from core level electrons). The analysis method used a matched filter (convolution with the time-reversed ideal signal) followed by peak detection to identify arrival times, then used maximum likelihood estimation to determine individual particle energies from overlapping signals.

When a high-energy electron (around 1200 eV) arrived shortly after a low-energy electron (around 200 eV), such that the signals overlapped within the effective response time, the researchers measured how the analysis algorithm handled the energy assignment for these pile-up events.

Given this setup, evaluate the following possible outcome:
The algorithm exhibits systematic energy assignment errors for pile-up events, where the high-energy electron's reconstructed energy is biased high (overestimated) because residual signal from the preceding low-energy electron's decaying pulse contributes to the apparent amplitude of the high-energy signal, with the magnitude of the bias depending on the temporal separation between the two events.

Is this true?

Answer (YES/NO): YES